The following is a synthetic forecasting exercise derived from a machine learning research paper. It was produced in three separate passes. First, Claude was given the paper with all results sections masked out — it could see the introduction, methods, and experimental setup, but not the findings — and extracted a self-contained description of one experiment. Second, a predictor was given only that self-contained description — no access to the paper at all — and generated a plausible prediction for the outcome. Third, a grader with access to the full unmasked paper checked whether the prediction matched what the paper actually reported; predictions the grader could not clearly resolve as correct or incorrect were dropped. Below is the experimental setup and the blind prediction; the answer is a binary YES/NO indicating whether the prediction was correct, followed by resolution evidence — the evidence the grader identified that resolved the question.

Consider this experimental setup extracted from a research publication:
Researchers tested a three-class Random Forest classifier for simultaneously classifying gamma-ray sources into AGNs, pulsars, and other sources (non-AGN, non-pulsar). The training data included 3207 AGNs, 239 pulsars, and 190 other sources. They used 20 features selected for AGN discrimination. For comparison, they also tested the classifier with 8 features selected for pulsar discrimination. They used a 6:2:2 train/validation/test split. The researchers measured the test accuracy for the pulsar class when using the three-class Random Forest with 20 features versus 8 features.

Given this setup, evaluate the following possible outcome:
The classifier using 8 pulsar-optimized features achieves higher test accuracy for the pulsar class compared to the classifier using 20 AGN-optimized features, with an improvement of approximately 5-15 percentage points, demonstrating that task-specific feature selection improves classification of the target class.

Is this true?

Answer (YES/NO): NO